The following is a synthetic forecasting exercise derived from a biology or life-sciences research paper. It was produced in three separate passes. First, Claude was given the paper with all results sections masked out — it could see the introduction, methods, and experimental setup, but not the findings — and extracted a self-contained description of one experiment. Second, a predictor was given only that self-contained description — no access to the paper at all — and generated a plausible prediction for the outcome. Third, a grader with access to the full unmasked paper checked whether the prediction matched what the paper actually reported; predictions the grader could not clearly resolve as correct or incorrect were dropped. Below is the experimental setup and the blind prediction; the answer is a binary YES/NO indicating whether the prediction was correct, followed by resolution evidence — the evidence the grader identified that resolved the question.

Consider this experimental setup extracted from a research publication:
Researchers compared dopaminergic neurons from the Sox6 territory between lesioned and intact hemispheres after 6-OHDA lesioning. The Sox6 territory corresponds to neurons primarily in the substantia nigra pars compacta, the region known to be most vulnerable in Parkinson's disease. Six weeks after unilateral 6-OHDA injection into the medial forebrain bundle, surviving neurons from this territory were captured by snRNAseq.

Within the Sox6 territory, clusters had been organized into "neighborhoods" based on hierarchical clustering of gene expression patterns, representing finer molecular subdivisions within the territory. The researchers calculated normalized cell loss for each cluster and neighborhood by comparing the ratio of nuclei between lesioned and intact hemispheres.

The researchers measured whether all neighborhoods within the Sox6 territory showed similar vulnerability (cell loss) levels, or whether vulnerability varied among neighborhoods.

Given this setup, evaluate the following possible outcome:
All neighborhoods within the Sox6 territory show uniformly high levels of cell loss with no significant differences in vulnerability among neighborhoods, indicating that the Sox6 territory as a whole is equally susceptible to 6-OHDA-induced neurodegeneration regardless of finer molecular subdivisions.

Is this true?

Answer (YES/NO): NO